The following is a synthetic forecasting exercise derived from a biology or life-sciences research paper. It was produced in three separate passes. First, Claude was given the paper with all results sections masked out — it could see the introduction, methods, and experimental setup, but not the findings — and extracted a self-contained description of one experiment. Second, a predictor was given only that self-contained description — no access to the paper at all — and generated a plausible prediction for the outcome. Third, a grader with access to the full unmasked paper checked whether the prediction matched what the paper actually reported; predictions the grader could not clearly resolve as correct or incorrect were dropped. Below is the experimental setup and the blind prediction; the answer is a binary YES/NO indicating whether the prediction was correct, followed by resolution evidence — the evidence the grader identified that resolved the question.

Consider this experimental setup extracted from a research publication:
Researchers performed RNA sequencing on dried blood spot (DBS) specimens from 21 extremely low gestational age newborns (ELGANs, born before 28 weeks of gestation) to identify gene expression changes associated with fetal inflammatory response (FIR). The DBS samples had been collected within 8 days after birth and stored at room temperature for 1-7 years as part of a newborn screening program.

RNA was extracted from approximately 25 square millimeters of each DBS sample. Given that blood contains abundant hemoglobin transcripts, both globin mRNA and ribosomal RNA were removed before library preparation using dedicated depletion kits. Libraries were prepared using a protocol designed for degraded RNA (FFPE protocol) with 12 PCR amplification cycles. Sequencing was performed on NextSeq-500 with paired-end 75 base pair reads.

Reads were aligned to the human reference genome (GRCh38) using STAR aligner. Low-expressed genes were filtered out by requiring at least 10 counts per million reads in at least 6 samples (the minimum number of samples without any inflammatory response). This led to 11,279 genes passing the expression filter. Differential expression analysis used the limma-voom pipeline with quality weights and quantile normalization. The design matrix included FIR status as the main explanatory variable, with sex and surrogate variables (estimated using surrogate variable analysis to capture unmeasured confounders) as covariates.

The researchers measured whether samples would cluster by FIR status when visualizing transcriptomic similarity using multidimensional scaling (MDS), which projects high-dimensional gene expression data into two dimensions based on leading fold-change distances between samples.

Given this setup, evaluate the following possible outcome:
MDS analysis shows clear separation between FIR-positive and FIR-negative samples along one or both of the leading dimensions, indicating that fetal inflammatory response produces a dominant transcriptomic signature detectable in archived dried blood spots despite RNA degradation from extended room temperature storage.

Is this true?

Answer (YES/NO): YES